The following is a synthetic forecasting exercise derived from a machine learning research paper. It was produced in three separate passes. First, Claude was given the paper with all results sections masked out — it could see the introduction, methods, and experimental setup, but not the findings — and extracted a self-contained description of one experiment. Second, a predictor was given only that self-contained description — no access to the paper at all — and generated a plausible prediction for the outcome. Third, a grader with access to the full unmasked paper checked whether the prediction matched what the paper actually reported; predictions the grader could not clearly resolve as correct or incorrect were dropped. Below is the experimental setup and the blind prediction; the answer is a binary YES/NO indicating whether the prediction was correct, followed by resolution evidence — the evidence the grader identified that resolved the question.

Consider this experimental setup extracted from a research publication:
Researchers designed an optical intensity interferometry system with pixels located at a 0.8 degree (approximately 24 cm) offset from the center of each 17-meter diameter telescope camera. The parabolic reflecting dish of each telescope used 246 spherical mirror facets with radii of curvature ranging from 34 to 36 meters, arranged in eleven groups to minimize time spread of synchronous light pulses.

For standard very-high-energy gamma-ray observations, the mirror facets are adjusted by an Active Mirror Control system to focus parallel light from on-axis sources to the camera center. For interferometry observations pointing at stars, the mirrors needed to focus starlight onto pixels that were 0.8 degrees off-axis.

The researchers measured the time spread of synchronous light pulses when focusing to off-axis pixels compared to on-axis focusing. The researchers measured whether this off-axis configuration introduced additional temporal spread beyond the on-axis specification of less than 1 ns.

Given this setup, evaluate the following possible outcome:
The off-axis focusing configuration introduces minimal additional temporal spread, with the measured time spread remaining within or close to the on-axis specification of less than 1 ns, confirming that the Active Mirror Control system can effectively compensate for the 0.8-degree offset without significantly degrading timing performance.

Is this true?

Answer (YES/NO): YES